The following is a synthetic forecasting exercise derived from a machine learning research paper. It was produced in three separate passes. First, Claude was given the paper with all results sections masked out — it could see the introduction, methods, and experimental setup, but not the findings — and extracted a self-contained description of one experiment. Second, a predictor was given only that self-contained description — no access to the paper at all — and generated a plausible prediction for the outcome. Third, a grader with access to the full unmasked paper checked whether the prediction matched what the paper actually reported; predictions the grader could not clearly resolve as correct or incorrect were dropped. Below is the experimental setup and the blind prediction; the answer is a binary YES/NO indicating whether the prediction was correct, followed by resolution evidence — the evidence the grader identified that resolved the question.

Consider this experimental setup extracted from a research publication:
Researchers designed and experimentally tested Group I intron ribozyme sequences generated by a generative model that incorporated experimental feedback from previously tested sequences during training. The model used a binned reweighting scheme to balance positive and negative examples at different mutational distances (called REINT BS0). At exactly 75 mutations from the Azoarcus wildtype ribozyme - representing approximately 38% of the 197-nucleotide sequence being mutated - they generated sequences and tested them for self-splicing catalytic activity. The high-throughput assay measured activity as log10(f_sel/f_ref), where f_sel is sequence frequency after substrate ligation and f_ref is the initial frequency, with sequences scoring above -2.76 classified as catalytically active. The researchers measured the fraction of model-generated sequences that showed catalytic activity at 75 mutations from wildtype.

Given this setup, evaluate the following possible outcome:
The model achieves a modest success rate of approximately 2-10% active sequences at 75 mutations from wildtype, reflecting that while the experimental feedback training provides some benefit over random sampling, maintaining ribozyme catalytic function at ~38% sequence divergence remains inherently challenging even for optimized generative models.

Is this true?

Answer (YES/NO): NO